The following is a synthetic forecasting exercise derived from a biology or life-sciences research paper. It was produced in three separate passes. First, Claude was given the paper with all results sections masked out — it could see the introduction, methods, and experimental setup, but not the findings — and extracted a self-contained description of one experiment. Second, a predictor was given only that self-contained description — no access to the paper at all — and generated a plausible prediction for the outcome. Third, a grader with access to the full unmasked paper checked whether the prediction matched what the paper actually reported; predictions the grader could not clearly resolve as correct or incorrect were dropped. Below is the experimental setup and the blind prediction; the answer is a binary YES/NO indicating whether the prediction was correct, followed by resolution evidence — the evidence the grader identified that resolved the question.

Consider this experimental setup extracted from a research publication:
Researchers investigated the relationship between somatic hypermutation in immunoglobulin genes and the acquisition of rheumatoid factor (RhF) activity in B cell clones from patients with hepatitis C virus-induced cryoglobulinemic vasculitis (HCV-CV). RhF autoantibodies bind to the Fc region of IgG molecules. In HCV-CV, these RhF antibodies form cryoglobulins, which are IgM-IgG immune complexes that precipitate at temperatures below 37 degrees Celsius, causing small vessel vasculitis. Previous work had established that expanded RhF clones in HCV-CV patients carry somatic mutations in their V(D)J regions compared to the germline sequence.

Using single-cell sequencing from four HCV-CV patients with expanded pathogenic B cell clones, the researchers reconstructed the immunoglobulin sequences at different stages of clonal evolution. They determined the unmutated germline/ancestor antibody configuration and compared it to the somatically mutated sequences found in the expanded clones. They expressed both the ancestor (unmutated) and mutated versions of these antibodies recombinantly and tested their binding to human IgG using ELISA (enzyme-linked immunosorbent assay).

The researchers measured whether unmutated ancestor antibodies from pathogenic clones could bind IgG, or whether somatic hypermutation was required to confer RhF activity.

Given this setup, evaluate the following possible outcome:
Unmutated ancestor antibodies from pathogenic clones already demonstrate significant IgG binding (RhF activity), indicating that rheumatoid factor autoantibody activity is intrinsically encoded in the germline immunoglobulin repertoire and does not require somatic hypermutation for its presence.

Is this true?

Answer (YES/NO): NO